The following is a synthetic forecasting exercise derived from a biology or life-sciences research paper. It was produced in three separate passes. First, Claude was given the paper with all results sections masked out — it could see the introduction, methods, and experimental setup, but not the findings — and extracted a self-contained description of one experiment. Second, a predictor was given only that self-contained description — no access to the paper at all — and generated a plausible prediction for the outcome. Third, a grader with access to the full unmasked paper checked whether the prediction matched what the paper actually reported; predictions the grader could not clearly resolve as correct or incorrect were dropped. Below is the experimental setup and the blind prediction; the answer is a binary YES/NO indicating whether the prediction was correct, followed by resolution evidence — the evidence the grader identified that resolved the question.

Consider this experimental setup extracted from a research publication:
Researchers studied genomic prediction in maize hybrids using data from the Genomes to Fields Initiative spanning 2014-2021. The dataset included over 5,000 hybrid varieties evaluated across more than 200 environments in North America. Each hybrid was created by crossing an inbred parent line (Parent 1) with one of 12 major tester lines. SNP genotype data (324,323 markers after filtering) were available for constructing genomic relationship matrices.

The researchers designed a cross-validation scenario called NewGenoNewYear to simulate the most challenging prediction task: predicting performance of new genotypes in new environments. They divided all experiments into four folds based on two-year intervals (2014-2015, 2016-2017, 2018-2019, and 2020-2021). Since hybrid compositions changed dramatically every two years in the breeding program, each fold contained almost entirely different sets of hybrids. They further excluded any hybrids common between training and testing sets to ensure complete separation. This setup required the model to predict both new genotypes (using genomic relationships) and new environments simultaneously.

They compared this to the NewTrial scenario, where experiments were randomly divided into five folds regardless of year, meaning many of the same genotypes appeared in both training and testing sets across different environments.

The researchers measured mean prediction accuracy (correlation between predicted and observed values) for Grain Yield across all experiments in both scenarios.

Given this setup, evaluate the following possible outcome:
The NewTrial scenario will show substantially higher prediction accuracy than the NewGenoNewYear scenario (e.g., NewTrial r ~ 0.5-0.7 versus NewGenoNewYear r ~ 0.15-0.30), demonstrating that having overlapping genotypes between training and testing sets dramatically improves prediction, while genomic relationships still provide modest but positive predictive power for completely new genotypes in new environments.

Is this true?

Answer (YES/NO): NO